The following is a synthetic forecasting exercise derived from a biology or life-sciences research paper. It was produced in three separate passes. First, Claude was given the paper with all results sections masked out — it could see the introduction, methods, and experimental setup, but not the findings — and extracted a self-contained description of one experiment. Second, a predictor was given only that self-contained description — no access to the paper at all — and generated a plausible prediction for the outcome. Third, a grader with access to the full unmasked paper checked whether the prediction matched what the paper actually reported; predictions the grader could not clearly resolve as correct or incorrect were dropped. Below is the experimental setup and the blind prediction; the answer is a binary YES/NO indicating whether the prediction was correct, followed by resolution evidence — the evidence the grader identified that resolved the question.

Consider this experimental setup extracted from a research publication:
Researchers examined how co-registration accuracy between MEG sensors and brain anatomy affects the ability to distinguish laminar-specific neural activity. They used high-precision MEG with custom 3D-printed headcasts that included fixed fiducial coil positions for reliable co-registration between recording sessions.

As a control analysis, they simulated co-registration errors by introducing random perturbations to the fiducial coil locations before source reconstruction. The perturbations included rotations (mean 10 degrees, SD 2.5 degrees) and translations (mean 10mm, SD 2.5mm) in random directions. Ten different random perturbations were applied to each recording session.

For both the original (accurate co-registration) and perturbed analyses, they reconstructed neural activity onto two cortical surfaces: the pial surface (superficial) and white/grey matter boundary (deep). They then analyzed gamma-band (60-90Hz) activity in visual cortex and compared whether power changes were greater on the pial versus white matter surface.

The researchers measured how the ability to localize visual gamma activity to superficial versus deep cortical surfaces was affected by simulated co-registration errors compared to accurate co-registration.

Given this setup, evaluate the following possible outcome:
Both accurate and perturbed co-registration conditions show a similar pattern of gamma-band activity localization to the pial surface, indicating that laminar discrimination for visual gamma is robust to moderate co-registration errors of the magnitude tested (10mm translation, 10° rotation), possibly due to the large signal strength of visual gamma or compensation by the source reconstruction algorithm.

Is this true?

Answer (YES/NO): NO